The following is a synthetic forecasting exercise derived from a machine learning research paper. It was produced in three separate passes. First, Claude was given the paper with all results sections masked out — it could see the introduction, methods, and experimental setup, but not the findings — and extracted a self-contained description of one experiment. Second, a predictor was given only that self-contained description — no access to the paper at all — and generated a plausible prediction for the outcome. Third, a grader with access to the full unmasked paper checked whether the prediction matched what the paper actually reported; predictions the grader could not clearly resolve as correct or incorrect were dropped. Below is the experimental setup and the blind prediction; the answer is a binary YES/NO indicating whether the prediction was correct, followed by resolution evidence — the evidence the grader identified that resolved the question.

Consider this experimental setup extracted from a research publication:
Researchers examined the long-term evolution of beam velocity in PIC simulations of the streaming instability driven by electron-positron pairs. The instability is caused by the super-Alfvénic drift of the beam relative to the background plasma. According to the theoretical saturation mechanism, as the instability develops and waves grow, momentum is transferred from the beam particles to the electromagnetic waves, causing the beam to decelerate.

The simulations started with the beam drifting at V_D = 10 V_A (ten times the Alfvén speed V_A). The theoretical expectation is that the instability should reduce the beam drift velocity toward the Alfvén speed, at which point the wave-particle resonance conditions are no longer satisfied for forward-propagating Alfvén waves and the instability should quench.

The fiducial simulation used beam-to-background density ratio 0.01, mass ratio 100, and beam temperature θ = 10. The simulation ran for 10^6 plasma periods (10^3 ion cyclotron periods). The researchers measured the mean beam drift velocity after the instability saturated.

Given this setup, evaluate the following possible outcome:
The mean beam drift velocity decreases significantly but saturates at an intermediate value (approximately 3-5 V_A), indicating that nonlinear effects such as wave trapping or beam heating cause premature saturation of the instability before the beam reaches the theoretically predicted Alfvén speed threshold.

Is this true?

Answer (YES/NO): NO